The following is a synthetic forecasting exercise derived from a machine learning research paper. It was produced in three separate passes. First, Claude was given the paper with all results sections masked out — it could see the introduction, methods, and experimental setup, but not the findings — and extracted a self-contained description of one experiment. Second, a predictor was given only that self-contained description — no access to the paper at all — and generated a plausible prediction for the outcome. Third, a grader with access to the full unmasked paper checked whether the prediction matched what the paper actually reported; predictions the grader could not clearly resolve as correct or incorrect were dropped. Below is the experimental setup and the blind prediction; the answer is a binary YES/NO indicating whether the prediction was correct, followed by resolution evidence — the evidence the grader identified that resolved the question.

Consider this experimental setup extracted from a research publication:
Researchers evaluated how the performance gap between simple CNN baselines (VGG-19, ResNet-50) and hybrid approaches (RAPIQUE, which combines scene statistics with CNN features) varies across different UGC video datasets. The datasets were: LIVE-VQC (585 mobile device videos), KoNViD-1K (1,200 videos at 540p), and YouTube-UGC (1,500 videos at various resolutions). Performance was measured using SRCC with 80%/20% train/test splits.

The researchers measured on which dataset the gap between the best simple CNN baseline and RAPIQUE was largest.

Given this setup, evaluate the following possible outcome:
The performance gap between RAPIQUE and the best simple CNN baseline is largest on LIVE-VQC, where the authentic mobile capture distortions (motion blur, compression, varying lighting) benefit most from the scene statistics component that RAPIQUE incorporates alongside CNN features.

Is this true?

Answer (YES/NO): YES